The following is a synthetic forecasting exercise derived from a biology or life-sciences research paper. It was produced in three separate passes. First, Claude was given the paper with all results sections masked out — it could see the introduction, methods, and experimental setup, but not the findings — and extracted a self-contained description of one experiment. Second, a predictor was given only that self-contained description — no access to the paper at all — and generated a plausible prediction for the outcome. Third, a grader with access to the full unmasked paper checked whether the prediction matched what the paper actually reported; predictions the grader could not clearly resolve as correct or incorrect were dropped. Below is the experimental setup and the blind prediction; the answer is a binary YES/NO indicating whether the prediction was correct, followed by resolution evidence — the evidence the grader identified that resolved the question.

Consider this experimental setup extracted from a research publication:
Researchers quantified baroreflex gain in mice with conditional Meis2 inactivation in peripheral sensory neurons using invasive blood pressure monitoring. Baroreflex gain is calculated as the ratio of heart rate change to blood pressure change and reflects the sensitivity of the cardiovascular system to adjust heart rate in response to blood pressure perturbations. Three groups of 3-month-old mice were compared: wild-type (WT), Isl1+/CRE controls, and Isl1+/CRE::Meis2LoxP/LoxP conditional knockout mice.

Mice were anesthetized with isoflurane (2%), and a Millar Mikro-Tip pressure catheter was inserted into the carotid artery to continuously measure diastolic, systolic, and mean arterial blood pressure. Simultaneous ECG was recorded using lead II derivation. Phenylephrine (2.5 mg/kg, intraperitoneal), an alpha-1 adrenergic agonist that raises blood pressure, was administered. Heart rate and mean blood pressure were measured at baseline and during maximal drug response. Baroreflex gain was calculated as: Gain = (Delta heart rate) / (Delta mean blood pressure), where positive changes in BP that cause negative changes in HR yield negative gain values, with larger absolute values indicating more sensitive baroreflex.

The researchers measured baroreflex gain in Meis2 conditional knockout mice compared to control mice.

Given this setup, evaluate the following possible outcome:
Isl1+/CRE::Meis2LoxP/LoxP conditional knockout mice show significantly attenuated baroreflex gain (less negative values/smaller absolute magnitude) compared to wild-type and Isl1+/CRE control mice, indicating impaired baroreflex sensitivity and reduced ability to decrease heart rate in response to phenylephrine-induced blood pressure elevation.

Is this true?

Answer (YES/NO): YES